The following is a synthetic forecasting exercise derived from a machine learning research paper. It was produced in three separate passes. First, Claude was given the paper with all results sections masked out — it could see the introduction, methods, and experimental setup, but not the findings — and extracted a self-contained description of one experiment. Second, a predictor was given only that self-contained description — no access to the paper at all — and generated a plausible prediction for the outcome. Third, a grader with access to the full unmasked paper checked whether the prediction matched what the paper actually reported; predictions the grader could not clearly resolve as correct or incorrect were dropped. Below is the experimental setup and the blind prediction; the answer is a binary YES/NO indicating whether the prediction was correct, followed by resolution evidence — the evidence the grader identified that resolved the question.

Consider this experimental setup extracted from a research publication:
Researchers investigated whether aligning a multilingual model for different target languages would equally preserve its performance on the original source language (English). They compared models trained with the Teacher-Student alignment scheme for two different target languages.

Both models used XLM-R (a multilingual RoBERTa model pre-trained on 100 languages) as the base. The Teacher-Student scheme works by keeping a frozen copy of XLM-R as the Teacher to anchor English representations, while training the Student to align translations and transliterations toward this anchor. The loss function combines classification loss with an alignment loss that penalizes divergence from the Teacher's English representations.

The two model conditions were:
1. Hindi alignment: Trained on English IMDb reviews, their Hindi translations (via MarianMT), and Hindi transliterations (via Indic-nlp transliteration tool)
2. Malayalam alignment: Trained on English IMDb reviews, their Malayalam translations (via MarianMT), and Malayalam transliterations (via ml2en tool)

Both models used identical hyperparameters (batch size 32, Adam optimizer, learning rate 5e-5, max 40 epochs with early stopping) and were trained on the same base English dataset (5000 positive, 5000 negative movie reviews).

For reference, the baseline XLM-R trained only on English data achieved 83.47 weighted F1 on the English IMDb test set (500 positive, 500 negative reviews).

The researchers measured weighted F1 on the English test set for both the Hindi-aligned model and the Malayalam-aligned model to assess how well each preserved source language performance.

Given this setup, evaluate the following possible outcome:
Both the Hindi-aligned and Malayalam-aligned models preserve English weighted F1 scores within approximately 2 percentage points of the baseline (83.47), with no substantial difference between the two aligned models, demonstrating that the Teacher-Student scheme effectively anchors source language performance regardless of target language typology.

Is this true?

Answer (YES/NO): NO